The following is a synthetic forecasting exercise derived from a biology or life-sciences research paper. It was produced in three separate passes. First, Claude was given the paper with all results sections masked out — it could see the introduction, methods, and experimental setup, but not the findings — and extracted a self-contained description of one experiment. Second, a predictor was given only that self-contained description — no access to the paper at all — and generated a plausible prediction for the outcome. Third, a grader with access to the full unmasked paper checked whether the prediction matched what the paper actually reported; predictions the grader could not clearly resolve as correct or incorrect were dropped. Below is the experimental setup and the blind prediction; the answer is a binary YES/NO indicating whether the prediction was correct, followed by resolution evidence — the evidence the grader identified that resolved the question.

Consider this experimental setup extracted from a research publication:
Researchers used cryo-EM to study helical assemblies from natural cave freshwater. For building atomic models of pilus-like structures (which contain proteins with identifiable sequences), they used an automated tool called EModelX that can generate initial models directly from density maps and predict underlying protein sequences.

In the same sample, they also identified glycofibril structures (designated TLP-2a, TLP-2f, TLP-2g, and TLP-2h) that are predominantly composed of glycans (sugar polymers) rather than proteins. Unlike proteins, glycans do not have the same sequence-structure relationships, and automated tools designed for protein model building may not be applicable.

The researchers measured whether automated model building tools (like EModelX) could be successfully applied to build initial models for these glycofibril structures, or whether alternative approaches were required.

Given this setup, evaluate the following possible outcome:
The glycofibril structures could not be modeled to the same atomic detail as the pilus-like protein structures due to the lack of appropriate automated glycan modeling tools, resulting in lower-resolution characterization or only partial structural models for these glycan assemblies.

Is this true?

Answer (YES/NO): NO